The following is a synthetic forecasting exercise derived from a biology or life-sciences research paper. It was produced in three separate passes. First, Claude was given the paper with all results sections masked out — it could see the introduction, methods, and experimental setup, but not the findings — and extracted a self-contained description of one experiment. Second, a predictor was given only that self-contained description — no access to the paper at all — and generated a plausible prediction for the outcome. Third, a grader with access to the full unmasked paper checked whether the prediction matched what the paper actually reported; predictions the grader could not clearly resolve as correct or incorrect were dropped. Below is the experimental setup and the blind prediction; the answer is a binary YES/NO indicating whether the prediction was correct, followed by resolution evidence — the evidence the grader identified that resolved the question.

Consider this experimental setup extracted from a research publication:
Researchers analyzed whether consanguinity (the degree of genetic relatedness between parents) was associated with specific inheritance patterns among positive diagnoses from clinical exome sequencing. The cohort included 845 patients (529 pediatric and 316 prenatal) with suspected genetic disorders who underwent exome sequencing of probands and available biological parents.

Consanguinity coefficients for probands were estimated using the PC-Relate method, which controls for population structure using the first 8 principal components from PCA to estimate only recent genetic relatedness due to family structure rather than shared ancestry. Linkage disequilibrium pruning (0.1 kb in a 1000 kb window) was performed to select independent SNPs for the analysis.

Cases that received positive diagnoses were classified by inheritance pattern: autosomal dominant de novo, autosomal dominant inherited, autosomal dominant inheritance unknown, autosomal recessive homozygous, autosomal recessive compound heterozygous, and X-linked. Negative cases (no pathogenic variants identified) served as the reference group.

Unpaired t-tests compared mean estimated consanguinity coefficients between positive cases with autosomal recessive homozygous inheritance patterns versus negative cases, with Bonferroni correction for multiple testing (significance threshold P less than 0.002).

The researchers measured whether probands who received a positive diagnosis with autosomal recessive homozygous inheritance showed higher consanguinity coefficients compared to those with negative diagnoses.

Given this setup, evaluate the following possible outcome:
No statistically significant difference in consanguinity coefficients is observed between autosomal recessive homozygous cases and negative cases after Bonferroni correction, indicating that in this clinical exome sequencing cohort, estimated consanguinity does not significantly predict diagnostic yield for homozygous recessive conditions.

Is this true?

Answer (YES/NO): NO